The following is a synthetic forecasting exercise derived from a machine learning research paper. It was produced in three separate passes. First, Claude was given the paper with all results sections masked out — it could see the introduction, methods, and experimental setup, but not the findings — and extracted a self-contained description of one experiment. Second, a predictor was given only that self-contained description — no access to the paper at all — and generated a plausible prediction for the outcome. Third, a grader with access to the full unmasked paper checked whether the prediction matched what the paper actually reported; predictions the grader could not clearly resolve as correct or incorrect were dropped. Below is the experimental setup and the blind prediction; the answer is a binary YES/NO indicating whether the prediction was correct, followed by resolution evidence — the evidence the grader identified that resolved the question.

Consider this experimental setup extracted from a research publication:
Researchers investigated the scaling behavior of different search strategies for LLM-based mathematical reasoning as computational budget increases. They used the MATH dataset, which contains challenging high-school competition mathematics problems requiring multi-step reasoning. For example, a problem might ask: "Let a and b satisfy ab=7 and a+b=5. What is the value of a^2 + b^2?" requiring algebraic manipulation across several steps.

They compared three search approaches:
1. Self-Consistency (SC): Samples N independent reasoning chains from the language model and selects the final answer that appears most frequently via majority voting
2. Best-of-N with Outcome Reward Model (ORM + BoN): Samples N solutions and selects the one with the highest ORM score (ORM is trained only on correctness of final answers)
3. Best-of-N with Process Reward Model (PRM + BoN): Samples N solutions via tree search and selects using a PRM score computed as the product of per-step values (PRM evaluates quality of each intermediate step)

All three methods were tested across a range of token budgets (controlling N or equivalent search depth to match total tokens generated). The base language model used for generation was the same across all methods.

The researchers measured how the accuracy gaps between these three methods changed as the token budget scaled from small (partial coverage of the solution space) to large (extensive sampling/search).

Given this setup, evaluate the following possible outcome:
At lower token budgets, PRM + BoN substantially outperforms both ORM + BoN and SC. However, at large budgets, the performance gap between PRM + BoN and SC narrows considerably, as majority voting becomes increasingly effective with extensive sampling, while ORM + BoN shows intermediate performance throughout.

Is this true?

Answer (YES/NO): NO